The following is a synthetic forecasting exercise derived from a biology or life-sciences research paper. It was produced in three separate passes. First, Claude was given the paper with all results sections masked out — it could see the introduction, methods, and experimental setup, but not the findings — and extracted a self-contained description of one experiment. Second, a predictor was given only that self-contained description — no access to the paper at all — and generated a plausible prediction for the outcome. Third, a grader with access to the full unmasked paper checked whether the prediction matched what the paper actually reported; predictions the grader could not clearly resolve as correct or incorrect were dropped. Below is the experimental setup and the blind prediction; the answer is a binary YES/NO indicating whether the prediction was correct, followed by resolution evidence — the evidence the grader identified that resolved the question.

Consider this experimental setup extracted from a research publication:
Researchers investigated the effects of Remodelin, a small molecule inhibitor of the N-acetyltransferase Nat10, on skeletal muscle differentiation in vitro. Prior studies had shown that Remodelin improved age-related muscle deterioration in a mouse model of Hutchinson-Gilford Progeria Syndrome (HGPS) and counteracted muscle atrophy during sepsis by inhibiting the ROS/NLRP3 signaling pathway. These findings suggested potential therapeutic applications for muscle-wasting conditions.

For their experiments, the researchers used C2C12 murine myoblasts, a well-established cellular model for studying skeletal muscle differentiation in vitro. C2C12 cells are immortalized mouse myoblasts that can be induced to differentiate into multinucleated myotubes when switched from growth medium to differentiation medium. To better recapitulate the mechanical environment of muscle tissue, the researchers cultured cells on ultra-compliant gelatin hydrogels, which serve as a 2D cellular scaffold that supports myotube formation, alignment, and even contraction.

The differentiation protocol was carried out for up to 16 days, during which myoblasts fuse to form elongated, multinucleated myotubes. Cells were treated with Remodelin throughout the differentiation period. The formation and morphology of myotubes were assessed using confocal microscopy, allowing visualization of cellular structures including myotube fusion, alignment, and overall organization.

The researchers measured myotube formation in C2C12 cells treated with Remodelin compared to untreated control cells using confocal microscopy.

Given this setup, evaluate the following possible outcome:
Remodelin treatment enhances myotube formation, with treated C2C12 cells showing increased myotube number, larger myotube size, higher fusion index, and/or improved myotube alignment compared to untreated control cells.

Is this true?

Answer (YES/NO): NO